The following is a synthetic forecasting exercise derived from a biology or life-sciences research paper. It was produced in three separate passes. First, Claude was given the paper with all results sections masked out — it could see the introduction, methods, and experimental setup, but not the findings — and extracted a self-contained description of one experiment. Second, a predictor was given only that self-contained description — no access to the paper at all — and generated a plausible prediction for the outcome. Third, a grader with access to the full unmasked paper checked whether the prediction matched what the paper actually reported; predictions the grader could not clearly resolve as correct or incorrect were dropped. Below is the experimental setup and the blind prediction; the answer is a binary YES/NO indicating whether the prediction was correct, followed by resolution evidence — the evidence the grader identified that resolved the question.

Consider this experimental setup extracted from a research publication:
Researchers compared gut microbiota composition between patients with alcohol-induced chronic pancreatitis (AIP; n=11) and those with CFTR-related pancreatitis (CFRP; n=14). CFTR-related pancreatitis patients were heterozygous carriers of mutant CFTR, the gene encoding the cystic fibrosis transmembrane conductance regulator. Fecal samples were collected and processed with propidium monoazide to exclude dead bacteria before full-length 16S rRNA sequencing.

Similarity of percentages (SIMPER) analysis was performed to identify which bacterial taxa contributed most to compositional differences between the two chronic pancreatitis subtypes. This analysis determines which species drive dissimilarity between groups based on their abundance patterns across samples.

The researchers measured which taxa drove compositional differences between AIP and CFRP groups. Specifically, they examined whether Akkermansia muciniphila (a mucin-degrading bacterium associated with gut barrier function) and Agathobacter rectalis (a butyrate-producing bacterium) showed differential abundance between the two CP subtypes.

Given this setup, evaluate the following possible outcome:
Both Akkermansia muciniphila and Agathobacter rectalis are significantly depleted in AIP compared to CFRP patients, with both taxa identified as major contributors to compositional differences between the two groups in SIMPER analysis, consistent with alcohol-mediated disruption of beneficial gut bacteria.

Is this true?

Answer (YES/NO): NO